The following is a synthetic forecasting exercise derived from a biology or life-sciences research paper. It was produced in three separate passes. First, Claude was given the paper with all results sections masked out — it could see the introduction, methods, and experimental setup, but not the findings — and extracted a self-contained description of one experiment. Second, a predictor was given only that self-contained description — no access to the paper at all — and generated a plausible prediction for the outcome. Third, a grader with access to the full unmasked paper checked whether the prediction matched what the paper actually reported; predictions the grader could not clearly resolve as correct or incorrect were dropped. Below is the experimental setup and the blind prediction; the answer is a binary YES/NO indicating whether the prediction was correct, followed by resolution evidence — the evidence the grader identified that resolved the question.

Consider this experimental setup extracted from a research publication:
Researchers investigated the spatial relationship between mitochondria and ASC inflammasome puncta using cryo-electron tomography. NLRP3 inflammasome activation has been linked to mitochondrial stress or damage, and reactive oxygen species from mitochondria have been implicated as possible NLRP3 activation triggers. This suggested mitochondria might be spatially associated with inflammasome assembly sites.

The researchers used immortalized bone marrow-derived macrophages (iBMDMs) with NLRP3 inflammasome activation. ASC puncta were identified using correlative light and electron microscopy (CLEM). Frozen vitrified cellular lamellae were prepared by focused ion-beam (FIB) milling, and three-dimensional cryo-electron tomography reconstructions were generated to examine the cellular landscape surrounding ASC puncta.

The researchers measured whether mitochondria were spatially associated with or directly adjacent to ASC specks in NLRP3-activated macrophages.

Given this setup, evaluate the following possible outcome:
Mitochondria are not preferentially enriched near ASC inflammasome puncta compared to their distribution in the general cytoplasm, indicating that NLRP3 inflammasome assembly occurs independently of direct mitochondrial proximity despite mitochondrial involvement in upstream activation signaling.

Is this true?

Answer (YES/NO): YES